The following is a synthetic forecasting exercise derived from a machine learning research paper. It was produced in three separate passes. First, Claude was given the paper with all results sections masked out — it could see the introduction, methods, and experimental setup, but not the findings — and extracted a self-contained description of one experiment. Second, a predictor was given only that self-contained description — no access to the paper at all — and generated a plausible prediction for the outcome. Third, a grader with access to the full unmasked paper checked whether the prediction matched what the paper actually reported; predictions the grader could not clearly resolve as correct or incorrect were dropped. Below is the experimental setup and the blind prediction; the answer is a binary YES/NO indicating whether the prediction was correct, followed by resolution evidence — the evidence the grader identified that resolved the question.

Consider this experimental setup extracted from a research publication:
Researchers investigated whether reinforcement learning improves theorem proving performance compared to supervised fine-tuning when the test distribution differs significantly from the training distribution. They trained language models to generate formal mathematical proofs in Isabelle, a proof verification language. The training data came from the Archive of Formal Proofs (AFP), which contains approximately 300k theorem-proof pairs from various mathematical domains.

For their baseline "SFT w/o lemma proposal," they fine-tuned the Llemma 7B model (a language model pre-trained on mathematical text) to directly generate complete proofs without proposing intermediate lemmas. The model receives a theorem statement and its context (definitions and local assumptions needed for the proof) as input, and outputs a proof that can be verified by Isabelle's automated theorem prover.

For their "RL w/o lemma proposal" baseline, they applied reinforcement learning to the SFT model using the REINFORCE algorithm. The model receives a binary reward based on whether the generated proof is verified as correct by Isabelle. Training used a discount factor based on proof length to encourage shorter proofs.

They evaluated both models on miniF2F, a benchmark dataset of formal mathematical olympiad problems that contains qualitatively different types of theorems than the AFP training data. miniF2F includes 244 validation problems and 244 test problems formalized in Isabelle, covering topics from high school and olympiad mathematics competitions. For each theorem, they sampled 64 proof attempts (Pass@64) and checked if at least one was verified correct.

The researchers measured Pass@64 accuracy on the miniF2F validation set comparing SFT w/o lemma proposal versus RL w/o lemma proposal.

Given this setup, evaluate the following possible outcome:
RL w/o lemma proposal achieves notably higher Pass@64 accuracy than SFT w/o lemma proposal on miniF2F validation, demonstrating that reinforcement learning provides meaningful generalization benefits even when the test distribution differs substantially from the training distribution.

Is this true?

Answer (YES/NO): NO